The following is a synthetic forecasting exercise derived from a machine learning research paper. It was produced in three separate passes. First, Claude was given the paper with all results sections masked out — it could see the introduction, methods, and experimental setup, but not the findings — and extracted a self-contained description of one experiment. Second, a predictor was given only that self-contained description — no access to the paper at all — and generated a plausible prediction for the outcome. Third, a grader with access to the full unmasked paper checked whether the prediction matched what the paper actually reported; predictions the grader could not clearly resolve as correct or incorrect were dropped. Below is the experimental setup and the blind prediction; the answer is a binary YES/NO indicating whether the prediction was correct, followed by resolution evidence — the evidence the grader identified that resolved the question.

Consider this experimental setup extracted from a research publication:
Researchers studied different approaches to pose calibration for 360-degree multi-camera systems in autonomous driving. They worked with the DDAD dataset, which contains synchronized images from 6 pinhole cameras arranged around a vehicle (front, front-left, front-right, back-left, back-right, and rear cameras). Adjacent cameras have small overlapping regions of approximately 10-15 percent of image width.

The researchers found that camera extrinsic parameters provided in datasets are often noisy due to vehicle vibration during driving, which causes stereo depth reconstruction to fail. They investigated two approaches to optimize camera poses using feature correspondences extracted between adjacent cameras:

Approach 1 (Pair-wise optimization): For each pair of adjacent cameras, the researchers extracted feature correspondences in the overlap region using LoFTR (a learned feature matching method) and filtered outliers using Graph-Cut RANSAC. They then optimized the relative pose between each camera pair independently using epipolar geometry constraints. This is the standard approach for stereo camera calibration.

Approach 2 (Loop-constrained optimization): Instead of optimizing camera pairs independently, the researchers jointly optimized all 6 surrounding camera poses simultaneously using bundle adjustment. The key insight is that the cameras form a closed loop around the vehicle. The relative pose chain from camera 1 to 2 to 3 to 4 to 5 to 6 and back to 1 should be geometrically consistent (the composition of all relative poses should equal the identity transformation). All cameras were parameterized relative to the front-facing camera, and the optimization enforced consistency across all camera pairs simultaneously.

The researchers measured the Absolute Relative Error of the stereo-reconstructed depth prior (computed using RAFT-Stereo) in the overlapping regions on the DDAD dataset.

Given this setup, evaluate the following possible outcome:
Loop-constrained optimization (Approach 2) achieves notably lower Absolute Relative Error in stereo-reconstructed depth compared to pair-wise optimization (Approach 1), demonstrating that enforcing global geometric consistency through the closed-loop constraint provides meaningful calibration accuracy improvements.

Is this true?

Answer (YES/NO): YES